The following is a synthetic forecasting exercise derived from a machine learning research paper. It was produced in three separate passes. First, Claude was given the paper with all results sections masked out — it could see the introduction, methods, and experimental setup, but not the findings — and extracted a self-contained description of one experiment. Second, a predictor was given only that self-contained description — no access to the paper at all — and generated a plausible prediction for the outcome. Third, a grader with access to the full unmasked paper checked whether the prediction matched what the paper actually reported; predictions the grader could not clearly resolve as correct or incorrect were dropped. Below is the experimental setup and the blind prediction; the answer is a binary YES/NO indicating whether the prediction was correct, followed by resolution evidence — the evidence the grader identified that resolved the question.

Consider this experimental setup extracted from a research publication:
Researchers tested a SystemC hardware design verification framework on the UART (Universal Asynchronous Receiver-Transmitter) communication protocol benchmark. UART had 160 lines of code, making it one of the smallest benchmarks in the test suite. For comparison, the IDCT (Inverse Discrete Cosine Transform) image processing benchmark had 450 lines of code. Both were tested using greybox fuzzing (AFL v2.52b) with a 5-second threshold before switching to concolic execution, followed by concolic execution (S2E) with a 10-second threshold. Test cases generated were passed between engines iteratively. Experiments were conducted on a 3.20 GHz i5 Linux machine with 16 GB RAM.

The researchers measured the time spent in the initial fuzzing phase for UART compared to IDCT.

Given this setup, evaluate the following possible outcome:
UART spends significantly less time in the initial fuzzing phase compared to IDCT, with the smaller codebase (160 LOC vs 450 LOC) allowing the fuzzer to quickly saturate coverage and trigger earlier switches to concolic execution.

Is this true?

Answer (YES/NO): NO